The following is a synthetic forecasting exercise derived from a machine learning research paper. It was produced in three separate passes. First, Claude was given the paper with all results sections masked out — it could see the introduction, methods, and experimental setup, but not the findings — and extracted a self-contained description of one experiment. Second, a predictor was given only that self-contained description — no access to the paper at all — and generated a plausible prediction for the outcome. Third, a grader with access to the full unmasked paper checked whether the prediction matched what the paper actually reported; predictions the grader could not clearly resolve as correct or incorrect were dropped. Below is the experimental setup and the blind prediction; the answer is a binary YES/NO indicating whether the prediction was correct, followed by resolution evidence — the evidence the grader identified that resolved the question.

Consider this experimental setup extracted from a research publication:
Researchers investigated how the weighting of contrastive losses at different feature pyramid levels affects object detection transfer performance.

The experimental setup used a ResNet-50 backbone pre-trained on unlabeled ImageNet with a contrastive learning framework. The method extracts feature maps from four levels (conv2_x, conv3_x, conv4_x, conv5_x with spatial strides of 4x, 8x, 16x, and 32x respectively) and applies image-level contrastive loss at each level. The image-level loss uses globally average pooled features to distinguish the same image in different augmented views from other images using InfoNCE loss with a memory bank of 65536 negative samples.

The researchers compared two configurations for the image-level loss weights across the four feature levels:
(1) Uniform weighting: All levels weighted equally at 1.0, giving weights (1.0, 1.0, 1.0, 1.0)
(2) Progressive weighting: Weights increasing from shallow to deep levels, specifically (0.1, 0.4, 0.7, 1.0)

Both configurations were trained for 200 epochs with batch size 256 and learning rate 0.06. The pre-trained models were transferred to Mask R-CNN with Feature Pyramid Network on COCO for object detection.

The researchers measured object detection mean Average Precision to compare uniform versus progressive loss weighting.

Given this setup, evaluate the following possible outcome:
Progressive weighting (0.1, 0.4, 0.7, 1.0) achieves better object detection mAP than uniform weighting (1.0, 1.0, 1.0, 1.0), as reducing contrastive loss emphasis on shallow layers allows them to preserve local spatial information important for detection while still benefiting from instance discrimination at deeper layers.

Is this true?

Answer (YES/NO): YES